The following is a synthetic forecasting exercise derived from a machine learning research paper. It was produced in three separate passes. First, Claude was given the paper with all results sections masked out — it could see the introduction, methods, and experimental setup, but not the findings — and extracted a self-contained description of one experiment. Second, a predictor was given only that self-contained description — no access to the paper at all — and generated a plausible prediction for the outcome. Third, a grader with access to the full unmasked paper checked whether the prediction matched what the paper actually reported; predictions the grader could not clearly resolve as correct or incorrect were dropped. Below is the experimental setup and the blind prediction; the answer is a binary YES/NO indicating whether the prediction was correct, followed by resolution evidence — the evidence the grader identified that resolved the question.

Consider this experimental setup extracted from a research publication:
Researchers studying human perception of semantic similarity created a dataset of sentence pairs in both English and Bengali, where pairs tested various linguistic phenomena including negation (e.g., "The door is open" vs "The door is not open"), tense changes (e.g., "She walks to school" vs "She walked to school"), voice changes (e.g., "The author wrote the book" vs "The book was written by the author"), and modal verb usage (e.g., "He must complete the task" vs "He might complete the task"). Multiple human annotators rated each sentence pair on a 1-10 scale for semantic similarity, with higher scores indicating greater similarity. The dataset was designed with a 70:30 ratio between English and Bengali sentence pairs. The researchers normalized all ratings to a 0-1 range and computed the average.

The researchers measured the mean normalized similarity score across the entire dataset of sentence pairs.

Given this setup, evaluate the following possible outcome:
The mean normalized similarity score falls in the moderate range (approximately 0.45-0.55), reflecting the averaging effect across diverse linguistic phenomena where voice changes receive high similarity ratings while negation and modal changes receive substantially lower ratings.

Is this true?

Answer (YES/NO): YES